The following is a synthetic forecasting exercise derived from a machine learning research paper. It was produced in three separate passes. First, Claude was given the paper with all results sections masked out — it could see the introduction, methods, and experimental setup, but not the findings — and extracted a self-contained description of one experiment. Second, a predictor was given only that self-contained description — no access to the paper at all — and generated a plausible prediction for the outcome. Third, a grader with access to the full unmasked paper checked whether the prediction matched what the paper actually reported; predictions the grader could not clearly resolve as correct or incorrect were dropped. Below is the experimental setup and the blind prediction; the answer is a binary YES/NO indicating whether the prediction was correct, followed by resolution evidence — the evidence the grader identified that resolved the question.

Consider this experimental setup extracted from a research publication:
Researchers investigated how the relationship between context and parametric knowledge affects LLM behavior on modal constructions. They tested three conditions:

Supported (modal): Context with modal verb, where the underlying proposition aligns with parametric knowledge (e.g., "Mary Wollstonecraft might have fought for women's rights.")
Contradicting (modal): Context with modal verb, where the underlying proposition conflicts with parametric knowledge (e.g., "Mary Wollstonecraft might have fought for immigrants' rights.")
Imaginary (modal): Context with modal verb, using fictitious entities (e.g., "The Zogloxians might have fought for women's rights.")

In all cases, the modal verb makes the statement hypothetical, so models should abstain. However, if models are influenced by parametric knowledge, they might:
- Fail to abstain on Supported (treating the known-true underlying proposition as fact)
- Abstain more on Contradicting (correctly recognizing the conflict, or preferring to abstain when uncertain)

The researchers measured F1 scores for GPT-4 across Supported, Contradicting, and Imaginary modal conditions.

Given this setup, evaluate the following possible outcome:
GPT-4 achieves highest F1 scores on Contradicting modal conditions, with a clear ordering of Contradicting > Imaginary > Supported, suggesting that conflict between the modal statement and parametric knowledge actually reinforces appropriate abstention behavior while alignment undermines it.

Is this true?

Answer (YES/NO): YES